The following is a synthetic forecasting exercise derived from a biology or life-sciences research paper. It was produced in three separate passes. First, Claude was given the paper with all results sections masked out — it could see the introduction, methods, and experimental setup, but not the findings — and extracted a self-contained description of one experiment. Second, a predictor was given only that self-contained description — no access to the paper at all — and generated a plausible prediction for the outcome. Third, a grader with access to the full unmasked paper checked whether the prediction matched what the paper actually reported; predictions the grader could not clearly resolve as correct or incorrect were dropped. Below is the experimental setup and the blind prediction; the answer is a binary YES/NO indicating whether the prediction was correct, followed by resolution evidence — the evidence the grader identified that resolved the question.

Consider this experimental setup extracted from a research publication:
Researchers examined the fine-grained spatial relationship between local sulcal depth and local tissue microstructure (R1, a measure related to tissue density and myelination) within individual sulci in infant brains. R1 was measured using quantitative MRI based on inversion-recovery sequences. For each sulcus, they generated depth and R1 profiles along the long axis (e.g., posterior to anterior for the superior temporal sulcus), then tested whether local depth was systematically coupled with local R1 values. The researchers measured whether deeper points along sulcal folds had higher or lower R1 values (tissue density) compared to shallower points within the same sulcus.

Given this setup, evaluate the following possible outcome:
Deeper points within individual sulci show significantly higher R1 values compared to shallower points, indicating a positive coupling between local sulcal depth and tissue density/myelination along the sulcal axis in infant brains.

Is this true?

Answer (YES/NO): YES